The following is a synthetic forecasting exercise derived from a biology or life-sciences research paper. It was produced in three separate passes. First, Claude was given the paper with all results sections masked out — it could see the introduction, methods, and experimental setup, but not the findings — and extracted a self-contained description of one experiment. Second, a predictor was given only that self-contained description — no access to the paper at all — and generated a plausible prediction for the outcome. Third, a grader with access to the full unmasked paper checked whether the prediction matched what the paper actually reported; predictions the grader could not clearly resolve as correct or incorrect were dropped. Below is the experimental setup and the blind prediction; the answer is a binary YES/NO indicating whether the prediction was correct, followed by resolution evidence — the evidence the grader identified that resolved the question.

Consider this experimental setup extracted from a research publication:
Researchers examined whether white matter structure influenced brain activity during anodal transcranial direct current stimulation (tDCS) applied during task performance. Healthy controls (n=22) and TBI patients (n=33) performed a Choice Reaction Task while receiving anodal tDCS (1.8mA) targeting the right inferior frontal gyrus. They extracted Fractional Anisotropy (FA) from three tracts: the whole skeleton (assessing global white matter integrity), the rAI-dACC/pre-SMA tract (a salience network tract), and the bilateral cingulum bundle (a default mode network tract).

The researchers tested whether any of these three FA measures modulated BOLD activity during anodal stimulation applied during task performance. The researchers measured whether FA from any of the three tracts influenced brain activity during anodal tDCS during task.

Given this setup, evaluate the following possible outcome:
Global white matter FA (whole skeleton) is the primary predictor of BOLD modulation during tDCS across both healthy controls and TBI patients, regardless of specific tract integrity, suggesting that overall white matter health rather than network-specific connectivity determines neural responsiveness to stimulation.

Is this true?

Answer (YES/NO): NO